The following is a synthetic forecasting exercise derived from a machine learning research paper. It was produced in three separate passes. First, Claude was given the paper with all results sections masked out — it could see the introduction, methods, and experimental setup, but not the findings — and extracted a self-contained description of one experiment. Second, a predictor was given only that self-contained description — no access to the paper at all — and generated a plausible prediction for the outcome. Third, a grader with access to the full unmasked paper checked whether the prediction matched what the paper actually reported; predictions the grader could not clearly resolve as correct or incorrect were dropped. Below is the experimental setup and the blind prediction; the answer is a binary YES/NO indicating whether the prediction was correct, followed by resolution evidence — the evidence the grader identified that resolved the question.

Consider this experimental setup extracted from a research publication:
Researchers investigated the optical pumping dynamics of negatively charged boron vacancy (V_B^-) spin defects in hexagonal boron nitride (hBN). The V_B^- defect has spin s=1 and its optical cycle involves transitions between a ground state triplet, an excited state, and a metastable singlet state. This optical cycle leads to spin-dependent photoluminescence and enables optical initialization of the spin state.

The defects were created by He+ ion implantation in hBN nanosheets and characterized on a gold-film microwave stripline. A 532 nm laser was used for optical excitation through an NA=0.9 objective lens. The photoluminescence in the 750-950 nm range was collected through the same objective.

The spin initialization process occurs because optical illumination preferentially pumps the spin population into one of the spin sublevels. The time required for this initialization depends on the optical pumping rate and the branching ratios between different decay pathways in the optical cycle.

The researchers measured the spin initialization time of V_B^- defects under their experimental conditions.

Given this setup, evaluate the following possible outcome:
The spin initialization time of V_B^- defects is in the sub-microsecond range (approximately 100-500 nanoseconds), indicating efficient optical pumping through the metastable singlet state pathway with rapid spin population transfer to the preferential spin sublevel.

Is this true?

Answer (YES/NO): YES